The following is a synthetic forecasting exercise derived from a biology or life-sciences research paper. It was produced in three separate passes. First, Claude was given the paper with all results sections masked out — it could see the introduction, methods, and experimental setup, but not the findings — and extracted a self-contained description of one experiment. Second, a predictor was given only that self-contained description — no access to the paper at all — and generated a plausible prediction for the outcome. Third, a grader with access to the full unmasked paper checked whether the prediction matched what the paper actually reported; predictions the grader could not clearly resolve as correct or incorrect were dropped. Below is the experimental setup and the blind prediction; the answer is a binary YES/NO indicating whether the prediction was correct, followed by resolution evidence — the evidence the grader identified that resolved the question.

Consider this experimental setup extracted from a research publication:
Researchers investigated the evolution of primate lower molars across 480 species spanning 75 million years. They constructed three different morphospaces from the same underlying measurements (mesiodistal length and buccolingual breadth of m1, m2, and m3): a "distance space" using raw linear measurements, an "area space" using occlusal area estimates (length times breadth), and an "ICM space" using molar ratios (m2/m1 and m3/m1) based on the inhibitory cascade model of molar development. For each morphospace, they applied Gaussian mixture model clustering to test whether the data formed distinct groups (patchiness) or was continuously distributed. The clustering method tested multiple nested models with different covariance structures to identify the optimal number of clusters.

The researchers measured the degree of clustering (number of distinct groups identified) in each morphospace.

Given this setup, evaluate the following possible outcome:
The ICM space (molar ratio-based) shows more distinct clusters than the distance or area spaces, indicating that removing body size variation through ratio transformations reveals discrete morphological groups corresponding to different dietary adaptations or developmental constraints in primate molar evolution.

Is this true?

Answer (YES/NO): NO